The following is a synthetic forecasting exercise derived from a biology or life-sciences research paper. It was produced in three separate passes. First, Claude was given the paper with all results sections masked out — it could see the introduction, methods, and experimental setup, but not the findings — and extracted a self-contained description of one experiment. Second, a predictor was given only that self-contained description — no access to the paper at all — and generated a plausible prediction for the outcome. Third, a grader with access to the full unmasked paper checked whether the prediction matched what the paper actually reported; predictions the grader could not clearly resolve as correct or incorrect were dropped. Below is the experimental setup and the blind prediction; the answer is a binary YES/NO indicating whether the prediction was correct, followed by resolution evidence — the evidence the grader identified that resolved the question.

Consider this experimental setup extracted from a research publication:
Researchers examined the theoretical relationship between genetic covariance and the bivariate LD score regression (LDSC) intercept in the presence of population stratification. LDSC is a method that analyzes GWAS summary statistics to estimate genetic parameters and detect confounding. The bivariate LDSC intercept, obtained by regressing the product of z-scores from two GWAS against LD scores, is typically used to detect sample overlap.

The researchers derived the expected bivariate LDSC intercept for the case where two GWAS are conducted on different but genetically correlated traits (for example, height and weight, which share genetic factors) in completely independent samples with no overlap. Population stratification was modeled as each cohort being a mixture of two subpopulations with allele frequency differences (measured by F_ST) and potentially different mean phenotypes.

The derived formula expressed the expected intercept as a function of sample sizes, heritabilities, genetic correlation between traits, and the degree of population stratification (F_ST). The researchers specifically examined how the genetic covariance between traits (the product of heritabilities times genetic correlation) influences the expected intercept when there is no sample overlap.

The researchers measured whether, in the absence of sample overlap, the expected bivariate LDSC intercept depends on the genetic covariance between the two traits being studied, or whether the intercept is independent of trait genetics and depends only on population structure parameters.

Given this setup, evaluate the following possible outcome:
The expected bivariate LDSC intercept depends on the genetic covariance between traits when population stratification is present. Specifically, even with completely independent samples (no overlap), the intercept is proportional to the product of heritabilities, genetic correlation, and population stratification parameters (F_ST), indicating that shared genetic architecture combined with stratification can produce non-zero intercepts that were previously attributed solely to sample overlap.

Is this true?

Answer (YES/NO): YES